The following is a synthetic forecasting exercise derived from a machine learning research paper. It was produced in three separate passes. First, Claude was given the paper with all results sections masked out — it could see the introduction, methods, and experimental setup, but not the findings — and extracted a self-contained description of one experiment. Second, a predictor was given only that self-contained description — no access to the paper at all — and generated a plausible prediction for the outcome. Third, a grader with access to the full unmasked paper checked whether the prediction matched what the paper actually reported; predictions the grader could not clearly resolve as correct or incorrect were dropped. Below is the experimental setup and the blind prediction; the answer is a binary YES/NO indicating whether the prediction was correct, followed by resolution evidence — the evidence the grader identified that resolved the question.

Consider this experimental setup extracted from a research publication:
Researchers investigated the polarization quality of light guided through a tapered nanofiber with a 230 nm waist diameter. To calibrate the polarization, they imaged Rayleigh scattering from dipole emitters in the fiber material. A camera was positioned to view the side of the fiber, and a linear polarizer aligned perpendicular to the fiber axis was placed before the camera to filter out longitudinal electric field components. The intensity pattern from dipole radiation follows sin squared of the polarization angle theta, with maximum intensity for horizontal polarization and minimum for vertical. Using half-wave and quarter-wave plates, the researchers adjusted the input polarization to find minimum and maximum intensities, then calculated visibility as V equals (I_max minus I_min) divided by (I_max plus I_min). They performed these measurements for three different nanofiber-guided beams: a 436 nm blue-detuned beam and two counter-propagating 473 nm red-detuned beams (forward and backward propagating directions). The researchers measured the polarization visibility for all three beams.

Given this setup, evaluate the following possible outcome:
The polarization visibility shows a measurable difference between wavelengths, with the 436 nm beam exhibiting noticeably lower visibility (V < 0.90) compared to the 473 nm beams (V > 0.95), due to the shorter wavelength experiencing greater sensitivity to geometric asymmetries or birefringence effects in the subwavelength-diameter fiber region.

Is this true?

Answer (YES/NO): NO